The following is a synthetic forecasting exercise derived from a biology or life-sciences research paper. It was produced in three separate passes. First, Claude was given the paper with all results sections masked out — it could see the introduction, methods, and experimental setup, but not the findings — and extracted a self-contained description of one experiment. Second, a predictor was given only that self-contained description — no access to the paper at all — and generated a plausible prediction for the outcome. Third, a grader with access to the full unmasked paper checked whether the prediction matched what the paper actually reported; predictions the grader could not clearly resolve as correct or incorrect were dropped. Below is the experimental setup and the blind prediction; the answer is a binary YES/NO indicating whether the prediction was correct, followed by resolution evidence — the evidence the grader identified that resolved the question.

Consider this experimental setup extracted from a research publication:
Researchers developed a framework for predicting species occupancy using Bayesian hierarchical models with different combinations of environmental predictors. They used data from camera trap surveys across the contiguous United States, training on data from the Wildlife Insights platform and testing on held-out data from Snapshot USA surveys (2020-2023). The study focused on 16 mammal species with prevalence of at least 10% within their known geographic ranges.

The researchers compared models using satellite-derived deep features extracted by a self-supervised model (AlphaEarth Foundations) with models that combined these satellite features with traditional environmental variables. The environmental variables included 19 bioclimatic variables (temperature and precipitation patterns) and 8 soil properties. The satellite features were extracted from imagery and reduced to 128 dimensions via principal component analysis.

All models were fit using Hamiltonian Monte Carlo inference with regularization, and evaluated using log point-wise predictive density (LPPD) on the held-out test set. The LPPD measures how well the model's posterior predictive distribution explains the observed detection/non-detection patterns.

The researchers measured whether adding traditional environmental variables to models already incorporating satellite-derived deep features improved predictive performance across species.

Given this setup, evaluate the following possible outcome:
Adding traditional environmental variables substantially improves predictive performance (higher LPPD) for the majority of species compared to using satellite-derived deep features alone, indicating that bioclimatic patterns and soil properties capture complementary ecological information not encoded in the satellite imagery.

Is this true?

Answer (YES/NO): NO